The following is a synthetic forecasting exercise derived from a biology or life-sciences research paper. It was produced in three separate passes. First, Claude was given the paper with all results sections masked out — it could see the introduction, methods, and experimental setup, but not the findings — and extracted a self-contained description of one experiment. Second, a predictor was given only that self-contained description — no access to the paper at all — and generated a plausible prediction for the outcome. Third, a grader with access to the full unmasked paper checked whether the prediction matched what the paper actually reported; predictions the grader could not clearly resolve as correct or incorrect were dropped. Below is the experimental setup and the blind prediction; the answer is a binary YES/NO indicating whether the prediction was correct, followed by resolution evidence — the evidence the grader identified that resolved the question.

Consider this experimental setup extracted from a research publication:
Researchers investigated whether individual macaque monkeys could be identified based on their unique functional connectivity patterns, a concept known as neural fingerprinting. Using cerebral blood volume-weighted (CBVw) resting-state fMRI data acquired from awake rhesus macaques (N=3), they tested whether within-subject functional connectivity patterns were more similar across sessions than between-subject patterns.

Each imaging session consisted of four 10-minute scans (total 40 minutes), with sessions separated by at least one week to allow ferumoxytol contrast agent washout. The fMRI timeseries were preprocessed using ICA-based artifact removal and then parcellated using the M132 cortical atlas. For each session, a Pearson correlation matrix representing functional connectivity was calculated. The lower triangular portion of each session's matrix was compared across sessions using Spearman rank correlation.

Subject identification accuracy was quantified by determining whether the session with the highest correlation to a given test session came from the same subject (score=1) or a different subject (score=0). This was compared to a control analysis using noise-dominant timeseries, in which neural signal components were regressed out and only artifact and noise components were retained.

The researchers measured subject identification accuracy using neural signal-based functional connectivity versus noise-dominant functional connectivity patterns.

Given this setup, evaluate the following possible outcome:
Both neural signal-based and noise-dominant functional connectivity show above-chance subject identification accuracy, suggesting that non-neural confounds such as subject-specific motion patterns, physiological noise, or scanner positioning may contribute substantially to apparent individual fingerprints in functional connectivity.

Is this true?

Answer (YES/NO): YES